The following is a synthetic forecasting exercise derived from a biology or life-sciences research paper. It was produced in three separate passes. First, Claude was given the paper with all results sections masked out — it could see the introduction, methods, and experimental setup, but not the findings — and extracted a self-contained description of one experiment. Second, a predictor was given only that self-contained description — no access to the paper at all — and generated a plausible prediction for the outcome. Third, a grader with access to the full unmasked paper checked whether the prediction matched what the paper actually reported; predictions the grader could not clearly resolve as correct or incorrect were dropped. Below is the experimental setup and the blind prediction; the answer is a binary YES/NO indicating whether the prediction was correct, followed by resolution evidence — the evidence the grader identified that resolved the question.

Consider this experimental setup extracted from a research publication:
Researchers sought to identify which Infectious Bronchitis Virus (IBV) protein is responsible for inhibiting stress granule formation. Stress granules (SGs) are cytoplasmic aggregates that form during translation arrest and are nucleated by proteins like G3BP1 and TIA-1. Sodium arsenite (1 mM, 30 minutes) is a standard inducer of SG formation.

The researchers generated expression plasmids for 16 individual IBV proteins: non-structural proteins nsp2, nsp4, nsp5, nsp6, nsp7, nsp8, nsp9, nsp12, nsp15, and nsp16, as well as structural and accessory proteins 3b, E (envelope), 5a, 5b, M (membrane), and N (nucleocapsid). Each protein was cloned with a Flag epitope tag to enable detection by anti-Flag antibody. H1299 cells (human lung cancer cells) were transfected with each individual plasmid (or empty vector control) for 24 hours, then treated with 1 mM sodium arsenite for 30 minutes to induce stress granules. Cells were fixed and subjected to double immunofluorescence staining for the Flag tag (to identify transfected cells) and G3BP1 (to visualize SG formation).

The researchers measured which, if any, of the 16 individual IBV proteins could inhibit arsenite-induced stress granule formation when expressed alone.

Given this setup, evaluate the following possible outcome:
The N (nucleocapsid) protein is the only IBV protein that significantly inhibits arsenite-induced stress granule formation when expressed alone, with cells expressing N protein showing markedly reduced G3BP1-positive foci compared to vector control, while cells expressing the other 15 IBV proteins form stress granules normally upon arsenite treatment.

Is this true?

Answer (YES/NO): NO